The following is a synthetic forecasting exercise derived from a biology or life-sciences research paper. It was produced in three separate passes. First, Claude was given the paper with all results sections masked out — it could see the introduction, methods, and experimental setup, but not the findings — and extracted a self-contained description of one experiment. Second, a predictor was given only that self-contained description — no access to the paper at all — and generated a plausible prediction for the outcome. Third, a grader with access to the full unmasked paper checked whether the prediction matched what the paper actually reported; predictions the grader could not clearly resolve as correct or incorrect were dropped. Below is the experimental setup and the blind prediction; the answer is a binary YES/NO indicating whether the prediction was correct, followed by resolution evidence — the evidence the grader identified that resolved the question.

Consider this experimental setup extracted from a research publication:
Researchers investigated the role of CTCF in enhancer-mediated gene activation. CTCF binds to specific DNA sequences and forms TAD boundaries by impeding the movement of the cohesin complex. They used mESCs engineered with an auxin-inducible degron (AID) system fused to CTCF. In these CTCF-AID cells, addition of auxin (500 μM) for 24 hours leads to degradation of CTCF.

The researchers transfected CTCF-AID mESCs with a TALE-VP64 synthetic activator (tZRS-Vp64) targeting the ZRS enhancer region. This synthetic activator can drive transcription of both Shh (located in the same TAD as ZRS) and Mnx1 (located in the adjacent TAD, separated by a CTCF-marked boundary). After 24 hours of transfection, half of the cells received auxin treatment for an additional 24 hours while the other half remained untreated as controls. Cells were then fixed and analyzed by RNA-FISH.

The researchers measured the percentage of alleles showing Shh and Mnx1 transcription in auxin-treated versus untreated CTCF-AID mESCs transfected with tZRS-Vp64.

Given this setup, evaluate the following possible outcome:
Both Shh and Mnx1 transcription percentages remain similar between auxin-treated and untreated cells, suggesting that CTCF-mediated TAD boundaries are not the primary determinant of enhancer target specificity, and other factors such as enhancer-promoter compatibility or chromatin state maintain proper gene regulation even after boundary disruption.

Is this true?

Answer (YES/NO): YES